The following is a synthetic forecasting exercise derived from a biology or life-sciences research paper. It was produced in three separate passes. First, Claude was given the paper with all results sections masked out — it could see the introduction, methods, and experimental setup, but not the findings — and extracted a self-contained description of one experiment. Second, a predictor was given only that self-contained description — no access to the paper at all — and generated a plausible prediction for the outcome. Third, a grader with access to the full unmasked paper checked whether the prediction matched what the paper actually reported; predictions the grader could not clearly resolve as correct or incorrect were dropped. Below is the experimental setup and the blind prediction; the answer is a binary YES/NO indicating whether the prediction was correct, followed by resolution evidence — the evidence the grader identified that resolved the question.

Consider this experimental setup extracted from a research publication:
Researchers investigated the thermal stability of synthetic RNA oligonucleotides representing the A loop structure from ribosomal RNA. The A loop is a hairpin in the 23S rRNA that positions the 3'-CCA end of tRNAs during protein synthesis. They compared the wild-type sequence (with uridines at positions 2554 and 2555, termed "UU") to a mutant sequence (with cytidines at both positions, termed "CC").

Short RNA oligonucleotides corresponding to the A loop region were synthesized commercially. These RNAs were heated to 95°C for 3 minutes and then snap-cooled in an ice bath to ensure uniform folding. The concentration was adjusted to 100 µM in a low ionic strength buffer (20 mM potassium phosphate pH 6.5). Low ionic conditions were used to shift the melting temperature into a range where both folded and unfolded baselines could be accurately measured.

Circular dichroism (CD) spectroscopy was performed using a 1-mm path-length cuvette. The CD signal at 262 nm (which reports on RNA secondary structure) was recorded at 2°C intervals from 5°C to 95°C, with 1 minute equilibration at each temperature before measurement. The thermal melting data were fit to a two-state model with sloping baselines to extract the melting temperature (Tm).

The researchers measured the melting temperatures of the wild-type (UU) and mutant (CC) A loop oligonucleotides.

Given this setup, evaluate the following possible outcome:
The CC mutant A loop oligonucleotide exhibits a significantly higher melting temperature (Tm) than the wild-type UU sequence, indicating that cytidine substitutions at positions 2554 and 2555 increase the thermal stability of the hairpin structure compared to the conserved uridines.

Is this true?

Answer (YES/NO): NO